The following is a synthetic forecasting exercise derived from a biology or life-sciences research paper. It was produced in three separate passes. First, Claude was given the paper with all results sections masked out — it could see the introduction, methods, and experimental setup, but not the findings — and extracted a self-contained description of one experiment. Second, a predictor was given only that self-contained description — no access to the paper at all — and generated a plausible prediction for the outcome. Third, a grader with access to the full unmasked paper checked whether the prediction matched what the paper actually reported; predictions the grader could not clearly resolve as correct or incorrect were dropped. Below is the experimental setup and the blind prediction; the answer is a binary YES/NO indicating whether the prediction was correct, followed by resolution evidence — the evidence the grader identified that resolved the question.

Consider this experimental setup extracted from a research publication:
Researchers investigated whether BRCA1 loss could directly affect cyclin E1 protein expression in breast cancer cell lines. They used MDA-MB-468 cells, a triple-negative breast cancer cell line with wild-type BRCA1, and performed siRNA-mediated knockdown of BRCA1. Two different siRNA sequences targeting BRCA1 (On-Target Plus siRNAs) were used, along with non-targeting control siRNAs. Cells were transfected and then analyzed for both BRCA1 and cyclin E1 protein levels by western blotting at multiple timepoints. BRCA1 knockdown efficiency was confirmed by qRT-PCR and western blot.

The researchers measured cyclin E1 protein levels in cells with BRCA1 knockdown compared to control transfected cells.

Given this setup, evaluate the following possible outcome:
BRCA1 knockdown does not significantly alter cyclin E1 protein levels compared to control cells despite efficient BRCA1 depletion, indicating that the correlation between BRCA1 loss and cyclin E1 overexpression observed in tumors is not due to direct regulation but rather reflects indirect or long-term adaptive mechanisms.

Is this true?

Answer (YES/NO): NO